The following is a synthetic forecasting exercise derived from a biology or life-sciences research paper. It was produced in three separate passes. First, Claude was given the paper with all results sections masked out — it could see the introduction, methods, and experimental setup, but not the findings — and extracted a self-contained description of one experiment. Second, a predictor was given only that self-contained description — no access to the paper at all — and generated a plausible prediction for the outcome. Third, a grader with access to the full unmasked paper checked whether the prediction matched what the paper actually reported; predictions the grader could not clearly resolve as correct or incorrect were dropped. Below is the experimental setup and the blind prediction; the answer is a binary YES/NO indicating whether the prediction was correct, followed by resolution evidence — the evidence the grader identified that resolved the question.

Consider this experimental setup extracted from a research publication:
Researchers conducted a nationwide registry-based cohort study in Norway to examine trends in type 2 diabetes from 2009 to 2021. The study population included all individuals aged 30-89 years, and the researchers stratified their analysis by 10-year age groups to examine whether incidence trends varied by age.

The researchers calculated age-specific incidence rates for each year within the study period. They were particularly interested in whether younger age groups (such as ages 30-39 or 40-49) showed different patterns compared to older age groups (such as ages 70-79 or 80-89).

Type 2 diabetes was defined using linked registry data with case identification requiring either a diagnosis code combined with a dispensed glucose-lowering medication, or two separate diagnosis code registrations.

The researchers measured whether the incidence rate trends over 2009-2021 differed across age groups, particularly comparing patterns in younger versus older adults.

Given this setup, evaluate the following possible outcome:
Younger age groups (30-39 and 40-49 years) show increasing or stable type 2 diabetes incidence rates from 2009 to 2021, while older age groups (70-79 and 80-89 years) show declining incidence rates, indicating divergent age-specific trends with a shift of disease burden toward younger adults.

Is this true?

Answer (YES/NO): NO